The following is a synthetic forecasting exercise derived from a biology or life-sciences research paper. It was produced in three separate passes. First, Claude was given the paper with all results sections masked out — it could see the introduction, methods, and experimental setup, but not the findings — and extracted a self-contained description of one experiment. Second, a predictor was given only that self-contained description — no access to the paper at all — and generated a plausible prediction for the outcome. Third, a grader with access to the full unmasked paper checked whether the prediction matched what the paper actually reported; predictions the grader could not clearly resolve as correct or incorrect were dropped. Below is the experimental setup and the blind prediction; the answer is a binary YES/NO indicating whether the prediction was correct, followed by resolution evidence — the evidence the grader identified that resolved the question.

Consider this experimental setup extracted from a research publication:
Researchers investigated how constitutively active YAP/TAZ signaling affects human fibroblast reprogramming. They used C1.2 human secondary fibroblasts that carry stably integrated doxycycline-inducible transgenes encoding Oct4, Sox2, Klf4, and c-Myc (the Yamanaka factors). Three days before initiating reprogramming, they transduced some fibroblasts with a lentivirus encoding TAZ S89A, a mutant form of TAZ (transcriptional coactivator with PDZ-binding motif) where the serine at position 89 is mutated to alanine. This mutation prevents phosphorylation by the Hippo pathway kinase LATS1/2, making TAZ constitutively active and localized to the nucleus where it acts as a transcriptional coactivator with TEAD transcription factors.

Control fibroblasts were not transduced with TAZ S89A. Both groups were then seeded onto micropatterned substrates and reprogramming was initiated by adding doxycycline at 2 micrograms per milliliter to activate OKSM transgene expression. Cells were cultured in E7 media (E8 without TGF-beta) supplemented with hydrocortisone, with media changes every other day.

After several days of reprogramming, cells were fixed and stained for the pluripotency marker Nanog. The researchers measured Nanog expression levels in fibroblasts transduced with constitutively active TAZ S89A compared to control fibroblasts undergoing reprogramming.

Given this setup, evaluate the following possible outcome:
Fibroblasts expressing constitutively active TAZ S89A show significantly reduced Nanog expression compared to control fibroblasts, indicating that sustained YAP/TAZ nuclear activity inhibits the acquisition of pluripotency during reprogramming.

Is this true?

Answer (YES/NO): YES